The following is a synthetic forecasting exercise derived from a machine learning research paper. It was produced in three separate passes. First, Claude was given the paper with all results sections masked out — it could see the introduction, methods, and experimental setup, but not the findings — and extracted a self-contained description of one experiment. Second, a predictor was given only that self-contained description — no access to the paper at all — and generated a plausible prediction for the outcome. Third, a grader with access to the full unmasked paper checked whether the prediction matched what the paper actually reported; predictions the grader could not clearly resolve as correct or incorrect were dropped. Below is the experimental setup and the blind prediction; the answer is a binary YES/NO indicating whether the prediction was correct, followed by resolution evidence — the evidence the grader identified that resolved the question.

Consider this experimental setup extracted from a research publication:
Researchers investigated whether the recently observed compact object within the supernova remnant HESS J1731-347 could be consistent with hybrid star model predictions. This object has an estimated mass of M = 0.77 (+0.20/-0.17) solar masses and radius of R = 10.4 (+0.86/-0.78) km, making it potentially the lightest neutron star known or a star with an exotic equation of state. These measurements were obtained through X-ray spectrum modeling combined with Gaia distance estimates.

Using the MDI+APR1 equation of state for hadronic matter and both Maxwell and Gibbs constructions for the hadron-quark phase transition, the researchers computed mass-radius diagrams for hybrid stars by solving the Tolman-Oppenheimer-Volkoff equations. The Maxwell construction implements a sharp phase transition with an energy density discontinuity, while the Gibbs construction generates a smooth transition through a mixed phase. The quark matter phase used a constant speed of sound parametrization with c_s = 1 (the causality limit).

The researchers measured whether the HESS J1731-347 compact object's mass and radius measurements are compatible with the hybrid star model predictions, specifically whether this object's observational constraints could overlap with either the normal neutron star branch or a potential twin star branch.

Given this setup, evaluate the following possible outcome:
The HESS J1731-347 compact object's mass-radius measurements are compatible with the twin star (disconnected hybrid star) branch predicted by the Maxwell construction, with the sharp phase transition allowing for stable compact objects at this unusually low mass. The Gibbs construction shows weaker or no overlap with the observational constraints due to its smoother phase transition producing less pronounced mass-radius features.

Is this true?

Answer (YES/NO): NO